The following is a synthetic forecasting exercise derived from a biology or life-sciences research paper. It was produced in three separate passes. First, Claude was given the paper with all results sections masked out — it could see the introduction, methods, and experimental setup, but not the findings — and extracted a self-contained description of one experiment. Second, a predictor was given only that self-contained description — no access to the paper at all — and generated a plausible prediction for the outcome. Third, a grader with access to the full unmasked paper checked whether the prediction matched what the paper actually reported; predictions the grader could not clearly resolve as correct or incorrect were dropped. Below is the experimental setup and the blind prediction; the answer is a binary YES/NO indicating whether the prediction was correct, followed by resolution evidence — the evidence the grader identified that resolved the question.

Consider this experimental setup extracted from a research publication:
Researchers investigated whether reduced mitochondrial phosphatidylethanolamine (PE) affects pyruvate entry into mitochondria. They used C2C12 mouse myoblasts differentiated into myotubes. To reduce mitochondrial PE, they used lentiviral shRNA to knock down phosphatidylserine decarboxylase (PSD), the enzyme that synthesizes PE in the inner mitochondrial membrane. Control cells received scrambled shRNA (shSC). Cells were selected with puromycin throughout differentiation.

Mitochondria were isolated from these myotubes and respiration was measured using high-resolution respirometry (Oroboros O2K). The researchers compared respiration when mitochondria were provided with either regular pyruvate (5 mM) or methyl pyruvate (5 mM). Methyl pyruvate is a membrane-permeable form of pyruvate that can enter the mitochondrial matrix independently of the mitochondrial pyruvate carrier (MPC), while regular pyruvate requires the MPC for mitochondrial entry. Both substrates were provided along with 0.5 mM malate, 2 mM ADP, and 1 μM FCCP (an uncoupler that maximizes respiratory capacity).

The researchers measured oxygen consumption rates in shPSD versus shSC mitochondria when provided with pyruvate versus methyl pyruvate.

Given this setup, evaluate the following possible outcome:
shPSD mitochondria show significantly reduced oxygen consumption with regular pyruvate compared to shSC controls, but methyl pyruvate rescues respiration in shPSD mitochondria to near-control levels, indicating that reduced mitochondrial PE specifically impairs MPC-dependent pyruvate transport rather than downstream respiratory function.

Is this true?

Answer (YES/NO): YES